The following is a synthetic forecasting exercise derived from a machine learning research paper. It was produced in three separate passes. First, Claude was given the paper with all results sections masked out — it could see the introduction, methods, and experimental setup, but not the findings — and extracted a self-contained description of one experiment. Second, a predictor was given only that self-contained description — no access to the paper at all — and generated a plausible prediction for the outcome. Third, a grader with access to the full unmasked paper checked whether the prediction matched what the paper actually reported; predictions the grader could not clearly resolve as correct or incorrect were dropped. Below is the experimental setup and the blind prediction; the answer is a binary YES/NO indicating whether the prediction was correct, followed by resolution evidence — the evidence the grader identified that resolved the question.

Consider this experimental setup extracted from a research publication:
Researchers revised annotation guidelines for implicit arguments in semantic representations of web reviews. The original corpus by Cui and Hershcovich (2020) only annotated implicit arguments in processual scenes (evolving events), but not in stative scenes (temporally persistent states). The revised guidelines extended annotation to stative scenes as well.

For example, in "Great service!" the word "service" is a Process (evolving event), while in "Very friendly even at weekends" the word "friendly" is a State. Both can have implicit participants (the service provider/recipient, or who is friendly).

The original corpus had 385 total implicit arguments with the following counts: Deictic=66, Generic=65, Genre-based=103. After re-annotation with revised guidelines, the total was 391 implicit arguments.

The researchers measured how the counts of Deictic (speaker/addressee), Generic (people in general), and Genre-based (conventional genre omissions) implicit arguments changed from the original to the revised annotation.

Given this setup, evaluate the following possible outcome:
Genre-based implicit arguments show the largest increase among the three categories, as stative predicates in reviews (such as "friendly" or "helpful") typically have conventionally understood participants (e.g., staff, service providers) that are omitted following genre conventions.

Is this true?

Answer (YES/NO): YES